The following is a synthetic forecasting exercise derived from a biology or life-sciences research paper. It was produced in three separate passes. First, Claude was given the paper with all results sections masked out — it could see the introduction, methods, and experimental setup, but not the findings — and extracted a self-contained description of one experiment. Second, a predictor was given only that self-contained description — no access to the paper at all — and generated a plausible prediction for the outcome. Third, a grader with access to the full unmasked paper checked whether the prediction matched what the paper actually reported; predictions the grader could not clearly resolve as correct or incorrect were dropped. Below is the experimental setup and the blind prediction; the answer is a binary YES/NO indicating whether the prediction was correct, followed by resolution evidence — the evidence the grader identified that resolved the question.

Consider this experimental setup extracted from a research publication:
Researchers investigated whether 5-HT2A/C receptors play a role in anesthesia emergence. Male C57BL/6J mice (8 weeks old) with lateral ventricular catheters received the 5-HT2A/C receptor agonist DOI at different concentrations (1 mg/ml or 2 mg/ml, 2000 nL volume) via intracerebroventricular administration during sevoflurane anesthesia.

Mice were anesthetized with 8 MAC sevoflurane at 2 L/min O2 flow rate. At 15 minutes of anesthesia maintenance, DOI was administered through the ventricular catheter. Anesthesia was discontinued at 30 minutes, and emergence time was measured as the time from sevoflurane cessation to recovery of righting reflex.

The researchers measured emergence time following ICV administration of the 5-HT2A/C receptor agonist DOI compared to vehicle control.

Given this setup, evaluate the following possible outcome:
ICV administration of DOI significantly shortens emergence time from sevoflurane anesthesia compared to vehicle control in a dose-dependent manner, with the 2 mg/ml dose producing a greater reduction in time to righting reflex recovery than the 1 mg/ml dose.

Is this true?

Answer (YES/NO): NO